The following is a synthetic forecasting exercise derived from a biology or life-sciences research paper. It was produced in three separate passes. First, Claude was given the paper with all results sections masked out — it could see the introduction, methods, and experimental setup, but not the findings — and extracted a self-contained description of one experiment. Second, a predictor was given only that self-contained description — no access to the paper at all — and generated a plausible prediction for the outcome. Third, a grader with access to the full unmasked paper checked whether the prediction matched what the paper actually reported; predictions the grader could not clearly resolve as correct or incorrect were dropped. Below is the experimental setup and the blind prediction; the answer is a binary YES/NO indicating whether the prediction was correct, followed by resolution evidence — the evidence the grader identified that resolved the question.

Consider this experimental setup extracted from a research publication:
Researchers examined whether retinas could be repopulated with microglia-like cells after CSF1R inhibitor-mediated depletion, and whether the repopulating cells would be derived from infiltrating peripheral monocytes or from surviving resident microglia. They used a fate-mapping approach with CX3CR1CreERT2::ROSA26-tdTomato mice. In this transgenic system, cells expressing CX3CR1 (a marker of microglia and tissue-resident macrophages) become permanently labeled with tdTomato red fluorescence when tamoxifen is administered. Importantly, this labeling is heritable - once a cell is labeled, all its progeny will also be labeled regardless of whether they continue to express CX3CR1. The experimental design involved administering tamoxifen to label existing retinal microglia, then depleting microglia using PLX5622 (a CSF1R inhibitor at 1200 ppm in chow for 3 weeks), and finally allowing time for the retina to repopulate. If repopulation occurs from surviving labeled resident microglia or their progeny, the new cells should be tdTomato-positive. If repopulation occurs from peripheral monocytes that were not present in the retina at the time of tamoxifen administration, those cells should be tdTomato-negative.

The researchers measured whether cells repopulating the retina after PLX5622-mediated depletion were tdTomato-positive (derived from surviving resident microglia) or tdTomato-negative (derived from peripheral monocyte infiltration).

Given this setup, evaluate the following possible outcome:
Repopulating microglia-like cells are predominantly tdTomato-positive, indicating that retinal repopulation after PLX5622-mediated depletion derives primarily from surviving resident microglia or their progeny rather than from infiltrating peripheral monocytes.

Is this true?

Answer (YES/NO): NO